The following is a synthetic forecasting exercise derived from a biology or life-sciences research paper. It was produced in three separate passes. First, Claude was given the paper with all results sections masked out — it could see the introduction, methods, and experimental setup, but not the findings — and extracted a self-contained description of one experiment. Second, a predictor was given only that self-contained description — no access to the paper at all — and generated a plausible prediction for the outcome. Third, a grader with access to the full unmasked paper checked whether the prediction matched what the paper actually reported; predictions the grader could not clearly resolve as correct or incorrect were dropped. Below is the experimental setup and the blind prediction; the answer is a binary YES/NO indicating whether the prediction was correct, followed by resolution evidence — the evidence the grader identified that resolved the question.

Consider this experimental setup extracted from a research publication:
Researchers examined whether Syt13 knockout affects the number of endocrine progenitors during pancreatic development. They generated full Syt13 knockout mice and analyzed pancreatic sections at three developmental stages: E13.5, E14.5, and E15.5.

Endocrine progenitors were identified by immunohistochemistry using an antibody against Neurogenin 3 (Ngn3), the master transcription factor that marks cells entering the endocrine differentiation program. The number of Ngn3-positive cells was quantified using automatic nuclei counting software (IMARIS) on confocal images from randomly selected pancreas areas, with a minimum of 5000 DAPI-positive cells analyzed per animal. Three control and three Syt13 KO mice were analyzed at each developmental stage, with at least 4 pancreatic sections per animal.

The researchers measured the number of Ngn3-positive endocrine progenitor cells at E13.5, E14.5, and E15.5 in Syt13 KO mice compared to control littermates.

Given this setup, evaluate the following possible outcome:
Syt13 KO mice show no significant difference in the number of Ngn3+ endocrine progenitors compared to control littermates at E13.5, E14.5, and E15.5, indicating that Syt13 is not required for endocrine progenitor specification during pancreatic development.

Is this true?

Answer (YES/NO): YES